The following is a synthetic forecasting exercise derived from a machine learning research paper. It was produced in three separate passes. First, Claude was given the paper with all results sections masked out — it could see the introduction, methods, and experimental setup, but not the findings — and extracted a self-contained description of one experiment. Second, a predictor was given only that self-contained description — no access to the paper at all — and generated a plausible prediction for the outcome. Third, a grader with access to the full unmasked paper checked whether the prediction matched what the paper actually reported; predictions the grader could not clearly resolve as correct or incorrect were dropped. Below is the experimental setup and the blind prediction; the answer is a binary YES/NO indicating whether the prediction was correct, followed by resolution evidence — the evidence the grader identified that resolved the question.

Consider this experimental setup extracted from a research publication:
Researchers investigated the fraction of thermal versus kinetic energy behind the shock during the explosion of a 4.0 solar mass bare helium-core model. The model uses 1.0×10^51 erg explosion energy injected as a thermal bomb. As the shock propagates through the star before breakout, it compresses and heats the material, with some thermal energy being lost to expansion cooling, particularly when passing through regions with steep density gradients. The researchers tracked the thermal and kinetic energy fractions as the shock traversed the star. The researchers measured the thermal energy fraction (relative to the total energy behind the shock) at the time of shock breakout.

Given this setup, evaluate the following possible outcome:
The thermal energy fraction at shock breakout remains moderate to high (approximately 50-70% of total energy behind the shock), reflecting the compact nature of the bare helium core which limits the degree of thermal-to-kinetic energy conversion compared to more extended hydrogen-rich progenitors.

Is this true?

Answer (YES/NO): NO